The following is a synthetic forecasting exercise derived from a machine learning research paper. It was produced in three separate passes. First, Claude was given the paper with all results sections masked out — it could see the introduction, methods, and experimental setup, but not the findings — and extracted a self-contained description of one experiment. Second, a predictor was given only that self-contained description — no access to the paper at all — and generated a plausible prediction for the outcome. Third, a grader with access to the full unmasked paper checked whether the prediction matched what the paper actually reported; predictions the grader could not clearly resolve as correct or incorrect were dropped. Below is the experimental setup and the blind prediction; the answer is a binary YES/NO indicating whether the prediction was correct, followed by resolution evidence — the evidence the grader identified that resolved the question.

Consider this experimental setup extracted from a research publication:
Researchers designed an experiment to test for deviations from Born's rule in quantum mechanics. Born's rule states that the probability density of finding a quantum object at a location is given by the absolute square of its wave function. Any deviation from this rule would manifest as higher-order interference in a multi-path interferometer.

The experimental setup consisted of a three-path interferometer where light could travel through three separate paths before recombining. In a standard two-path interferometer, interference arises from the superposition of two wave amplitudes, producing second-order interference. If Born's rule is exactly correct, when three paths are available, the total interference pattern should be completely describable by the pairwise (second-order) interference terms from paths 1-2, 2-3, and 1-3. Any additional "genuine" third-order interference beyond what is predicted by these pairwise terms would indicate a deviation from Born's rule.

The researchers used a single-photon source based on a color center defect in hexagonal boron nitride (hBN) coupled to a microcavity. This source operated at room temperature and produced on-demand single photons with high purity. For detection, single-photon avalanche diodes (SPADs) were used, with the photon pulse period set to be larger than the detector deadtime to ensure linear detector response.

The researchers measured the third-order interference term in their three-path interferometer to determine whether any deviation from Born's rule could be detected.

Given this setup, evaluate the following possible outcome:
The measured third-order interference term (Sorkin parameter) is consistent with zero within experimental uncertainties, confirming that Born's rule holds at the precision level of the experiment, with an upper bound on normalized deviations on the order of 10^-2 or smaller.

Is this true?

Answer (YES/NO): YES